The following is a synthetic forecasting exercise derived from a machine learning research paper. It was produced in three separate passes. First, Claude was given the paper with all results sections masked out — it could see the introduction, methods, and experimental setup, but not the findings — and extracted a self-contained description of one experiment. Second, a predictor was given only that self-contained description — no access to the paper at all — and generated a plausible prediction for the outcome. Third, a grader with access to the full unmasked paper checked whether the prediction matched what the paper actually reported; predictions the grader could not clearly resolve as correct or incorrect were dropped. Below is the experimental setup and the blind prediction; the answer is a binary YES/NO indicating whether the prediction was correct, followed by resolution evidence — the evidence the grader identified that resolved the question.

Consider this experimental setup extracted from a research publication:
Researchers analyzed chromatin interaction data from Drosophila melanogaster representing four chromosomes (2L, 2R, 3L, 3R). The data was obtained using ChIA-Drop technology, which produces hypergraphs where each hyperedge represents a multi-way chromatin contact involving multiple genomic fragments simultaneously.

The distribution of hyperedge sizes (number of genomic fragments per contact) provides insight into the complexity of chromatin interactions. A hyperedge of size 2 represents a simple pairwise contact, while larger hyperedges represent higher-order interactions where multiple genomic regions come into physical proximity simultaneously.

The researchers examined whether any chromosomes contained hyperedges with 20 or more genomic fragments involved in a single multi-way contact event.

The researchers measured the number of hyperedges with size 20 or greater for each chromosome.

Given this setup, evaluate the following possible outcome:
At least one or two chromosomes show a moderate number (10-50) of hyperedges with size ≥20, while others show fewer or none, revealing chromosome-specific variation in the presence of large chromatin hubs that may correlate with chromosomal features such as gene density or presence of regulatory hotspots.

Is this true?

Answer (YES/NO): NO